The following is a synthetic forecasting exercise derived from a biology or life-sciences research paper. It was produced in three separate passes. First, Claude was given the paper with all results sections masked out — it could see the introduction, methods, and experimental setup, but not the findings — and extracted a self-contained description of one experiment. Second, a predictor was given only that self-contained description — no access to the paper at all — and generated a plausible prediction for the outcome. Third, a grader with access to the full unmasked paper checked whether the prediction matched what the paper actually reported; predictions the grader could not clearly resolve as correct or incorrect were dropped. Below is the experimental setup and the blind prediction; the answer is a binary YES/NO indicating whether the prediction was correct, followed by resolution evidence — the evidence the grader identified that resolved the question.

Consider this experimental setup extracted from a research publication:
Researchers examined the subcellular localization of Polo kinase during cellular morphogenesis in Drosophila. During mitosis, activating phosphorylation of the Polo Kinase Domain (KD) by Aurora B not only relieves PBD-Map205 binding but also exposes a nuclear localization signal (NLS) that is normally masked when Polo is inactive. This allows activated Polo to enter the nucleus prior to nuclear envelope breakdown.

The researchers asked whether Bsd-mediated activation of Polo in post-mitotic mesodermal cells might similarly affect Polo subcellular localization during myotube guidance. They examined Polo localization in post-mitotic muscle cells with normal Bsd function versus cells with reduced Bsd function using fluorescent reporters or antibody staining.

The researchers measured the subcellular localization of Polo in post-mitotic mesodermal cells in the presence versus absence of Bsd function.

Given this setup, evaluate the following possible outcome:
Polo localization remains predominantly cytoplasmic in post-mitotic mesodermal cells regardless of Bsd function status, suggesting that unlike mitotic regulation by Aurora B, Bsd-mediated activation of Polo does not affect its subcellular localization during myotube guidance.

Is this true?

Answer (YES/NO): NO